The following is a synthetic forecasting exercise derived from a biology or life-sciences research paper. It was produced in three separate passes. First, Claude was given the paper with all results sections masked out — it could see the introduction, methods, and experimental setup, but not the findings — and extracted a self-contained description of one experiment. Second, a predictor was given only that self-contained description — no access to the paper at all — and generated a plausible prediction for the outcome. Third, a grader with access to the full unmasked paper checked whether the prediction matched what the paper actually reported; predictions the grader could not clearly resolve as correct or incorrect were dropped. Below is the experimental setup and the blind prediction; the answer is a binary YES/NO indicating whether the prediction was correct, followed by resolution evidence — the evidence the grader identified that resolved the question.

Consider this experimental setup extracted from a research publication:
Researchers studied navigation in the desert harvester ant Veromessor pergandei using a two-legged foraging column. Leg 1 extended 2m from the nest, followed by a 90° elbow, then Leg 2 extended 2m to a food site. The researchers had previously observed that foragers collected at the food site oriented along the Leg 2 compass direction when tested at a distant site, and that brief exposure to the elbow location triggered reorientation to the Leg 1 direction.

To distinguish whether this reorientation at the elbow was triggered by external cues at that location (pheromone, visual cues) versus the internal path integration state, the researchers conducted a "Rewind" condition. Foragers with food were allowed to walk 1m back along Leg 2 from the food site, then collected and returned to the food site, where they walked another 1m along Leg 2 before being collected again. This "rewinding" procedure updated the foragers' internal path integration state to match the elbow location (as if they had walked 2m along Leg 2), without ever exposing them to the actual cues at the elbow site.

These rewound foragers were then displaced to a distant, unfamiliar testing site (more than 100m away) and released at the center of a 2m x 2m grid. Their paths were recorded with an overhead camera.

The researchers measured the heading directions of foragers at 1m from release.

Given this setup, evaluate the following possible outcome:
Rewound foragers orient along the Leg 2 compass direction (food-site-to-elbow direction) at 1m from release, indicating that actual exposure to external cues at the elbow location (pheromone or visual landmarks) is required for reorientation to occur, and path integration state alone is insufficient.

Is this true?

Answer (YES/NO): NO